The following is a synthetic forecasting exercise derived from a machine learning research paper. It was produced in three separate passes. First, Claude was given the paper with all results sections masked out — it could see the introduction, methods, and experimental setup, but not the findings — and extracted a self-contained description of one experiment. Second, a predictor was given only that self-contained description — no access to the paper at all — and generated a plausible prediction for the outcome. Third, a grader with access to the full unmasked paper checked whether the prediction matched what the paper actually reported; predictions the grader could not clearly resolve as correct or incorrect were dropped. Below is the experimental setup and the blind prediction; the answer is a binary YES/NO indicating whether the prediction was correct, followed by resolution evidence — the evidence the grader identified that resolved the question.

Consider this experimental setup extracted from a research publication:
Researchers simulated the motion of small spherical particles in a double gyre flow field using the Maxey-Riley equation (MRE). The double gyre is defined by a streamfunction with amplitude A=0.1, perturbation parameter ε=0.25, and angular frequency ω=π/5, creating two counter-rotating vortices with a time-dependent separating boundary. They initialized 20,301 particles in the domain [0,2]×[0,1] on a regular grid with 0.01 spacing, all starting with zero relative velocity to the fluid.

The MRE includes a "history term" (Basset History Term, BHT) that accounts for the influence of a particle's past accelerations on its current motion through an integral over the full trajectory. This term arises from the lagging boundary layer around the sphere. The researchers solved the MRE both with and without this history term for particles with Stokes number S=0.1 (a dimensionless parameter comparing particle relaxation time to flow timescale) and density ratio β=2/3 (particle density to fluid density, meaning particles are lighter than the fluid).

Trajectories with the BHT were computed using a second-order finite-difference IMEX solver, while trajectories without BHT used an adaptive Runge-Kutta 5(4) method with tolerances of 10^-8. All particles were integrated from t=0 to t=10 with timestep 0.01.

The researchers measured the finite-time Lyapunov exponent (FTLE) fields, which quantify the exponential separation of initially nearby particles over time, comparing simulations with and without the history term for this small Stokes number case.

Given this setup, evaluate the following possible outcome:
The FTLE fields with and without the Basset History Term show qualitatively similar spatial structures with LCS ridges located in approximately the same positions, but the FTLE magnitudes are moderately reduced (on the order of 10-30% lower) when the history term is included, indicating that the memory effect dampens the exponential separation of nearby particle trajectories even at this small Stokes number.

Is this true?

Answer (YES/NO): NO